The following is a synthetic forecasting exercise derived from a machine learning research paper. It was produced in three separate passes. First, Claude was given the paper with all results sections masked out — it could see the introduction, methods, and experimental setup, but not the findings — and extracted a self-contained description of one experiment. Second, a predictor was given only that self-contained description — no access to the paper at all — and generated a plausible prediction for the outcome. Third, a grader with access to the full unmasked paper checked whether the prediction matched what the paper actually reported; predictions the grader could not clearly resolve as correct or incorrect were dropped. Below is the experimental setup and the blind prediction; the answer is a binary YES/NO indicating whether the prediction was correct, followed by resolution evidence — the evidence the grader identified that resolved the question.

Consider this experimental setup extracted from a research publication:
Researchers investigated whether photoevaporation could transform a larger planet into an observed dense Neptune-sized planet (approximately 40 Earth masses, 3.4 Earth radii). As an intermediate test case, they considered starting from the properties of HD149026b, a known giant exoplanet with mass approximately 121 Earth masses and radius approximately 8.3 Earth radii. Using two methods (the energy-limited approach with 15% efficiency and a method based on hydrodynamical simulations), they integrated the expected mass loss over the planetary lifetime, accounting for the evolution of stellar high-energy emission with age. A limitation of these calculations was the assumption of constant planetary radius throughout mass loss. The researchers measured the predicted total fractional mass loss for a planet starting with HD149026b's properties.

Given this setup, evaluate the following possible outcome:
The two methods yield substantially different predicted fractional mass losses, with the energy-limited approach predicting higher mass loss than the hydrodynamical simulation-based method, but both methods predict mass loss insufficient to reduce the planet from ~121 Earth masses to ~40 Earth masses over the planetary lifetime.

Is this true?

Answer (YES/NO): NO